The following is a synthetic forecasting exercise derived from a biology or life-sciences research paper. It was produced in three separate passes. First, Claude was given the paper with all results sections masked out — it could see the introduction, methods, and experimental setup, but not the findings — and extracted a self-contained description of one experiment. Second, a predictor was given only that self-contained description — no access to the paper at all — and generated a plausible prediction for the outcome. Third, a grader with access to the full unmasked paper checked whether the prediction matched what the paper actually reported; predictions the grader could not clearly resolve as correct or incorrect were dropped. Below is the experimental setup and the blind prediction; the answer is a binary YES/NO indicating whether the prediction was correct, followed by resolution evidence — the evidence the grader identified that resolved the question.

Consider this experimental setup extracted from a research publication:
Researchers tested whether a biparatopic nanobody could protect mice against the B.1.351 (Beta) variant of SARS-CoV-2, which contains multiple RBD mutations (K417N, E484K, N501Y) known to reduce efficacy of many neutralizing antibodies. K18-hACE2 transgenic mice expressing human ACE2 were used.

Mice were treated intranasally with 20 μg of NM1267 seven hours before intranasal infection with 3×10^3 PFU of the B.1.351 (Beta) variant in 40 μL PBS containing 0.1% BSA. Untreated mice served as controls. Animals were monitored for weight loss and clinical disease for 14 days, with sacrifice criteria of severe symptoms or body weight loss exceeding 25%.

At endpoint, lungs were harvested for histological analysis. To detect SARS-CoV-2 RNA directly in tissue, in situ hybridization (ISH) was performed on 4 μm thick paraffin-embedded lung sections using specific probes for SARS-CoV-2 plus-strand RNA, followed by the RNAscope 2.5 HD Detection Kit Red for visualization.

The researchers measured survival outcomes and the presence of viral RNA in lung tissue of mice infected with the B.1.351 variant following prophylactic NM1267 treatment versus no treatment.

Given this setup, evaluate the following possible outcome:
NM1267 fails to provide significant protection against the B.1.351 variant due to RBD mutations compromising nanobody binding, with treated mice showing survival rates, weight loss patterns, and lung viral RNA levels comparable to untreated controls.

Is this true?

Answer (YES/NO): NO